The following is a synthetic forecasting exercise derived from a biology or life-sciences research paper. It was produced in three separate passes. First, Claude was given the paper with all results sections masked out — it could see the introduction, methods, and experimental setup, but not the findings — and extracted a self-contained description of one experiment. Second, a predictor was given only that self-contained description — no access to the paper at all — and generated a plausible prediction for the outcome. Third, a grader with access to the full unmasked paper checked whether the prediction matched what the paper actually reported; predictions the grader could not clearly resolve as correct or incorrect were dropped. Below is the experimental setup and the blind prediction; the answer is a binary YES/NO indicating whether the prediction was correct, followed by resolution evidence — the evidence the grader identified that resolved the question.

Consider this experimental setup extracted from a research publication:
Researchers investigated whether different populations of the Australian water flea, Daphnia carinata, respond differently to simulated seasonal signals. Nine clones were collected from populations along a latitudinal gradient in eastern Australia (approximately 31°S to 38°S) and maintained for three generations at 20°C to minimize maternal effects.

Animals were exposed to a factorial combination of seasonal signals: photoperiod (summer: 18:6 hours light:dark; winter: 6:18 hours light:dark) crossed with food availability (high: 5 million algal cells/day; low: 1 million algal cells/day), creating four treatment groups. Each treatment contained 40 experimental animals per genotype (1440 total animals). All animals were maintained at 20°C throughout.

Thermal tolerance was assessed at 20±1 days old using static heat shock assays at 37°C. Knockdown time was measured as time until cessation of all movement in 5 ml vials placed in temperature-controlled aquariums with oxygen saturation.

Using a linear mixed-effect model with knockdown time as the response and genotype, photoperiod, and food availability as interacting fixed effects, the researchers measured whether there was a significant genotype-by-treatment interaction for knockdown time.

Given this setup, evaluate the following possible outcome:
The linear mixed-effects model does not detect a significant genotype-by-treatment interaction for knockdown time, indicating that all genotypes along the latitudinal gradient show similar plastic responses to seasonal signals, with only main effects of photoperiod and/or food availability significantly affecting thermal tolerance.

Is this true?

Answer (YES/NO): NO